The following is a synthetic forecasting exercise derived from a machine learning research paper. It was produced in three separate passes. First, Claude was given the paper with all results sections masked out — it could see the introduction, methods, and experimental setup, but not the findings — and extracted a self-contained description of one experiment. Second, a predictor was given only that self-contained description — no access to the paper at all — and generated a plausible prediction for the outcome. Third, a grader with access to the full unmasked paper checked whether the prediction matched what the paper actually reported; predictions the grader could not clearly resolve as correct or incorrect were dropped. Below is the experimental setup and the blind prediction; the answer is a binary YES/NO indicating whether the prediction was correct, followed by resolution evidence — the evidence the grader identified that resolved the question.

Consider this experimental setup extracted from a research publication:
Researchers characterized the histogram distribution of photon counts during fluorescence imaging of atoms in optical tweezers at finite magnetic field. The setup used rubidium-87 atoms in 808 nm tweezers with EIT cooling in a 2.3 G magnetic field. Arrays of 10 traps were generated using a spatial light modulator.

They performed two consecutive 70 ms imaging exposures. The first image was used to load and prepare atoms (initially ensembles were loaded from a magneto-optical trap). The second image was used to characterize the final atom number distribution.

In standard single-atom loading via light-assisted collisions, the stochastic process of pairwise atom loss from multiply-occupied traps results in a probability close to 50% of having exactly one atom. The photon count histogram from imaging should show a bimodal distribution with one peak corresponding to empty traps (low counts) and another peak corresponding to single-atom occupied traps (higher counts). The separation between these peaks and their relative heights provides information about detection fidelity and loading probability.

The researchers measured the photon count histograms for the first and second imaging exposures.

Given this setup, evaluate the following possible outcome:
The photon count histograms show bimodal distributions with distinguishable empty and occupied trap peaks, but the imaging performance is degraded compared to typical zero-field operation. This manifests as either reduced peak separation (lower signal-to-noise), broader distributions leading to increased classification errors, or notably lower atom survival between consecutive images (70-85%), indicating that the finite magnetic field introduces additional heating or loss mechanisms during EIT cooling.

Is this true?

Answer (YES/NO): NO